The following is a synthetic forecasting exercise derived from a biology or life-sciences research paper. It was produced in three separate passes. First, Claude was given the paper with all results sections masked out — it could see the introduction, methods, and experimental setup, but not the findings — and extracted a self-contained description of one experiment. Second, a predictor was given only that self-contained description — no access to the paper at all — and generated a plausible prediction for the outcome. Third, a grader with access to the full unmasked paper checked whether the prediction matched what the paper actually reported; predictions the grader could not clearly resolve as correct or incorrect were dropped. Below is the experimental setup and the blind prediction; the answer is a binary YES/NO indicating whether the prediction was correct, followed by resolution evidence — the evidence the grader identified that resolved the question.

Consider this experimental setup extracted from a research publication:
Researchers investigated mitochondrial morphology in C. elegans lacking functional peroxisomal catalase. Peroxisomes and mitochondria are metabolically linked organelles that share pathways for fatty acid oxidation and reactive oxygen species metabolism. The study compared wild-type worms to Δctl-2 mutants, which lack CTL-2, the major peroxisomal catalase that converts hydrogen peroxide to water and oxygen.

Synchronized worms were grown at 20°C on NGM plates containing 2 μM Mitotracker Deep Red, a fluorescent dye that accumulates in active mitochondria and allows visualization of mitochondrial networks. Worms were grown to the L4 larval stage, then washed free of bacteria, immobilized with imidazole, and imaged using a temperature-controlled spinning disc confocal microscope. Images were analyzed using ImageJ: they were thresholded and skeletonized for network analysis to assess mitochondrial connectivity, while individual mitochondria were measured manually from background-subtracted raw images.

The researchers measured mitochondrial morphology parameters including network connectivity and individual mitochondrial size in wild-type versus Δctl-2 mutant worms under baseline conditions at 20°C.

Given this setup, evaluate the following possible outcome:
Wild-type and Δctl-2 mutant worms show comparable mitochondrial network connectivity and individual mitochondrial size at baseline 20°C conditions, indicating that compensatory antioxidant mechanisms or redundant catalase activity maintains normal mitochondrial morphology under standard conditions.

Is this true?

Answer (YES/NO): NO